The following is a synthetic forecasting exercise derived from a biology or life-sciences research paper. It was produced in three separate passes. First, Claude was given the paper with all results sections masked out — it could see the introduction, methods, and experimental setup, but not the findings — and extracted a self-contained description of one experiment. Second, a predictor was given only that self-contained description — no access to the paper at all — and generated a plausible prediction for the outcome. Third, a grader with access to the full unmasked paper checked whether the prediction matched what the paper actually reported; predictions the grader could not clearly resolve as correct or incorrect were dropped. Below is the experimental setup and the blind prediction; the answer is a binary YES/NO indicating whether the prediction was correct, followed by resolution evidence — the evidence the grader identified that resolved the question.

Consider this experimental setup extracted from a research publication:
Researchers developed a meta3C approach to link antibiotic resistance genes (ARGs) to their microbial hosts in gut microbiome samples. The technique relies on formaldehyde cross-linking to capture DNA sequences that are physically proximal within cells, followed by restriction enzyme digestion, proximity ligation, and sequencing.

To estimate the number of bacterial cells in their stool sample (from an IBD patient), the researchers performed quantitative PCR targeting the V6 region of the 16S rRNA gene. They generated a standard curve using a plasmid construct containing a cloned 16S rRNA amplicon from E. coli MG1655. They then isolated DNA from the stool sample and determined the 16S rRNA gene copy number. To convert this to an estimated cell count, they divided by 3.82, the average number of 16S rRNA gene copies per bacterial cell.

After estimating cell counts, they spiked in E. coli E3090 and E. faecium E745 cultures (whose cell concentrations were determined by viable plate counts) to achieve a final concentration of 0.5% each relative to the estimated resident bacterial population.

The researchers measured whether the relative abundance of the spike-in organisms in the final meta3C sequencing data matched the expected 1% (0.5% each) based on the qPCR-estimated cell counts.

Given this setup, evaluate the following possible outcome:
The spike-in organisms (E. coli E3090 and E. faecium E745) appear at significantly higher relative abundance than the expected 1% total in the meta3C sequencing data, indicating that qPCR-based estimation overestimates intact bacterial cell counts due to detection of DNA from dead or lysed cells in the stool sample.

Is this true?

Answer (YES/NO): NO